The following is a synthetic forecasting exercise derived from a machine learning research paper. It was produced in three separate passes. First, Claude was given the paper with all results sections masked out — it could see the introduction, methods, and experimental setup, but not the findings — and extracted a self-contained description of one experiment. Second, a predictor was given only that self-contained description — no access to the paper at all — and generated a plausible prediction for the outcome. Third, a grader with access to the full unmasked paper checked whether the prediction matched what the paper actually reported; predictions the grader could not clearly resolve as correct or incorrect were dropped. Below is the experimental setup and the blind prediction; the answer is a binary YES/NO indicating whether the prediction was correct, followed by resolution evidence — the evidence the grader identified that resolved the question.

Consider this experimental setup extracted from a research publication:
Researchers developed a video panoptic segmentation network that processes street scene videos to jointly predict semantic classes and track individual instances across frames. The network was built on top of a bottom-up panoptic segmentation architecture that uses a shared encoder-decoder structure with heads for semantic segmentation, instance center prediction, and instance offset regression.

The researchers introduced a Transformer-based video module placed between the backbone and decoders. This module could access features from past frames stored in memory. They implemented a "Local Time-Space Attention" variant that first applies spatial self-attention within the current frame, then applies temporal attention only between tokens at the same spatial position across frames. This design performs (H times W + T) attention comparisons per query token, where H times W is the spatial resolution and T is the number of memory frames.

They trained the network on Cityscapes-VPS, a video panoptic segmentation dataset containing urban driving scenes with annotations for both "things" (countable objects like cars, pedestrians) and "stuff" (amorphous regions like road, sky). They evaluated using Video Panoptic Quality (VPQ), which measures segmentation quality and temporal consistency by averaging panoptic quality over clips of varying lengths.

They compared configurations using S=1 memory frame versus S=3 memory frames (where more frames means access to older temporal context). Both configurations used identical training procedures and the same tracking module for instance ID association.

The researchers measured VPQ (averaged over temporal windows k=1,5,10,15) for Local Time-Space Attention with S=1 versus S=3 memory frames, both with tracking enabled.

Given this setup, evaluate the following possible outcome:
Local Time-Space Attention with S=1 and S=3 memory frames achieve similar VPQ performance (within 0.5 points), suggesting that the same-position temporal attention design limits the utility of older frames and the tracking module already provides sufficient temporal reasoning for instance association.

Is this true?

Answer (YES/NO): NO